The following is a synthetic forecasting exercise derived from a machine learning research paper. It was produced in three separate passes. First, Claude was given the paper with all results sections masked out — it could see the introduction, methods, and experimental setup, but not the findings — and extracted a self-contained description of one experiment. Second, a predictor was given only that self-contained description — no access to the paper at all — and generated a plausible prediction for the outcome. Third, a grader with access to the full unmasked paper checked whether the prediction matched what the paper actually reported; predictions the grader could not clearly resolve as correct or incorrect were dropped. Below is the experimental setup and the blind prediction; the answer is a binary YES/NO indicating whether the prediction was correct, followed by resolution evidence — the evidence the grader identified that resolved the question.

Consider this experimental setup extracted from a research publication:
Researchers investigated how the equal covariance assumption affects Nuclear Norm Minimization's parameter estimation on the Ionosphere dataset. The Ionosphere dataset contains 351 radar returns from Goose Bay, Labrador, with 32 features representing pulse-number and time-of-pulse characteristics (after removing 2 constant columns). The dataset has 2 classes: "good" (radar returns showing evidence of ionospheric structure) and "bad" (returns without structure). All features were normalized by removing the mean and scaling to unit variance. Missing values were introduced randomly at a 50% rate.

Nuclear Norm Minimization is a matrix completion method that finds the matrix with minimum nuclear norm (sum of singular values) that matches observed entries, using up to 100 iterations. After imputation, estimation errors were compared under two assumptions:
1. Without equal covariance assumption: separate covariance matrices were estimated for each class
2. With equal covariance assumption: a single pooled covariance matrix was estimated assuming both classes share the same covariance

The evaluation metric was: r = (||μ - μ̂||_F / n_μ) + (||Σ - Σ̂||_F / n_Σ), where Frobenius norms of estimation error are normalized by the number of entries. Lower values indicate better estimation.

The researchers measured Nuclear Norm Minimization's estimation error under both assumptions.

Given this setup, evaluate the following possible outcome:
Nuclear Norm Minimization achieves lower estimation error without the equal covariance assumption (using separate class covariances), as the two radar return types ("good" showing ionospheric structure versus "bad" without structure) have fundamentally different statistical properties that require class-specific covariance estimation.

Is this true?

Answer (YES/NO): NO